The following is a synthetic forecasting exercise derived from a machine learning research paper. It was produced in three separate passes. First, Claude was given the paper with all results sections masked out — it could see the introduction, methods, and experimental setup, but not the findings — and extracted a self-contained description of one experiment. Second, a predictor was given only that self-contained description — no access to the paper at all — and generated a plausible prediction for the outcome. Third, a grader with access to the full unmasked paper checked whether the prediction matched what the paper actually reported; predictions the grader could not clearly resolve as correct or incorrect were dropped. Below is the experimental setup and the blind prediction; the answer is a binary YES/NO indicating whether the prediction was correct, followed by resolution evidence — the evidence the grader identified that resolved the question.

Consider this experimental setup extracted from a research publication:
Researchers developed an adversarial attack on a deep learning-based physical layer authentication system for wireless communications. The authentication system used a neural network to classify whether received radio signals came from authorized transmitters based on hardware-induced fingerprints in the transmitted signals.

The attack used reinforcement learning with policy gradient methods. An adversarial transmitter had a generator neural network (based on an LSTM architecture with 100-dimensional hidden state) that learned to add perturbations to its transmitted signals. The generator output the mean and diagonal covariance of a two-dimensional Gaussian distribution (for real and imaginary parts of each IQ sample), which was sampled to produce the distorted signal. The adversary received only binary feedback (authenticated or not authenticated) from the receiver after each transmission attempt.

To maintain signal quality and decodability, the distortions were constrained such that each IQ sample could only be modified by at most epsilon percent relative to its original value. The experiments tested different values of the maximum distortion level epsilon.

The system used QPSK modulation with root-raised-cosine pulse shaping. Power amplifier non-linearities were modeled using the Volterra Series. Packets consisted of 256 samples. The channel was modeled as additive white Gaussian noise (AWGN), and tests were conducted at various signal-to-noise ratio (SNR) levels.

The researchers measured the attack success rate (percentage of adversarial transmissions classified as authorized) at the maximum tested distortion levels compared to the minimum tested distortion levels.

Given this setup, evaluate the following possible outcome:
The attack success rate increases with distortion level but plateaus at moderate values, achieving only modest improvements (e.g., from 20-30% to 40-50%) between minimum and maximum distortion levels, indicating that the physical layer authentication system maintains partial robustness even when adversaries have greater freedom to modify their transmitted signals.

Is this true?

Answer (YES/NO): NO